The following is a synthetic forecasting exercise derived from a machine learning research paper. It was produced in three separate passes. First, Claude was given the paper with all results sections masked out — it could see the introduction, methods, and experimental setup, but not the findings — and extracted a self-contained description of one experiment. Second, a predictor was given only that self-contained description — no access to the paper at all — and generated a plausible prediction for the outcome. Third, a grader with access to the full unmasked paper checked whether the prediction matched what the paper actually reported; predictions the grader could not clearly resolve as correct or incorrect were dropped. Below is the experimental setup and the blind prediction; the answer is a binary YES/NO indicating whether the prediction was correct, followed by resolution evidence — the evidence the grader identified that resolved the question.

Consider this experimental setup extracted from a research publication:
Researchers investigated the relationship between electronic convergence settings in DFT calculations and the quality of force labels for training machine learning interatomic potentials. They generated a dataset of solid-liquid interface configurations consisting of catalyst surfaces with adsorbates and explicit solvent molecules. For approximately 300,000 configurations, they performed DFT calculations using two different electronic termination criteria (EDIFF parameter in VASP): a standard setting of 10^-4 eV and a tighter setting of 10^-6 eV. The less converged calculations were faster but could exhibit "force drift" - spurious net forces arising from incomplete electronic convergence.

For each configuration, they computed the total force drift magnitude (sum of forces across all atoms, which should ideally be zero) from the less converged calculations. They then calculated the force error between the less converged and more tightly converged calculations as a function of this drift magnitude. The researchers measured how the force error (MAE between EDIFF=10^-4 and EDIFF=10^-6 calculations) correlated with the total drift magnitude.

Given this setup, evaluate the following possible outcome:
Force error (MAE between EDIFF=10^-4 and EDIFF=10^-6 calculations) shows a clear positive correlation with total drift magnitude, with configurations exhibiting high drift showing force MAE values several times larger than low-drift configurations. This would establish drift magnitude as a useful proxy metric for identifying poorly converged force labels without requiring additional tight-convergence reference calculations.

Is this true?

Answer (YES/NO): YES